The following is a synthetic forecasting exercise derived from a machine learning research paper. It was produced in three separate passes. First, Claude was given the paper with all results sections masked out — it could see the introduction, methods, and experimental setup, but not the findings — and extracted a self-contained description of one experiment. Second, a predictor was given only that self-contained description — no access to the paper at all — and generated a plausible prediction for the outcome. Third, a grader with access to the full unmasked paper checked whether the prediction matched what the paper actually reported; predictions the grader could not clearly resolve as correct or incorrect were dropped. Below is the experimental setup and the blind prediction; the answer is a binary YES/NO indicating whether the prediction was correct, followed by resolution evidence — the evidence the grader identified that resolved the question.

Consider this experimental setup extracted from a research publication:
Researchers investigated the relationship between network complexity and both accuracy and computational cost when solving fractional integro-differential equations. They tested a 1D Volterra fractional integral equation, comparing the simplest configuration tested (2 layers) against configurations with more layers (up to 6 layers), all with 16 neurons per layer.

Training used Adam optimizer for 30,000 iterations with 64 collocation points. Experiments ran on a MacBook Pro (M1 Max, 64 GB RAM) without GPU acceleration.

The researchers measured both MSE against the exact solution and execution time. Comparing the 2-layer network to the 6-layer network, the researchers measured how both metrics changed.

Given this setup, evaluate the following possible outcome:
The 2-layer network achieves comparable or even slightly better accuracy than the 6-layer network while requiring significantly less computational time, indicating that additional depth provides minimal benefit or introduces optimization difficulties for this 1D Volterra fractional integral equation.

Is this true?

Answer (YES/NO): NO